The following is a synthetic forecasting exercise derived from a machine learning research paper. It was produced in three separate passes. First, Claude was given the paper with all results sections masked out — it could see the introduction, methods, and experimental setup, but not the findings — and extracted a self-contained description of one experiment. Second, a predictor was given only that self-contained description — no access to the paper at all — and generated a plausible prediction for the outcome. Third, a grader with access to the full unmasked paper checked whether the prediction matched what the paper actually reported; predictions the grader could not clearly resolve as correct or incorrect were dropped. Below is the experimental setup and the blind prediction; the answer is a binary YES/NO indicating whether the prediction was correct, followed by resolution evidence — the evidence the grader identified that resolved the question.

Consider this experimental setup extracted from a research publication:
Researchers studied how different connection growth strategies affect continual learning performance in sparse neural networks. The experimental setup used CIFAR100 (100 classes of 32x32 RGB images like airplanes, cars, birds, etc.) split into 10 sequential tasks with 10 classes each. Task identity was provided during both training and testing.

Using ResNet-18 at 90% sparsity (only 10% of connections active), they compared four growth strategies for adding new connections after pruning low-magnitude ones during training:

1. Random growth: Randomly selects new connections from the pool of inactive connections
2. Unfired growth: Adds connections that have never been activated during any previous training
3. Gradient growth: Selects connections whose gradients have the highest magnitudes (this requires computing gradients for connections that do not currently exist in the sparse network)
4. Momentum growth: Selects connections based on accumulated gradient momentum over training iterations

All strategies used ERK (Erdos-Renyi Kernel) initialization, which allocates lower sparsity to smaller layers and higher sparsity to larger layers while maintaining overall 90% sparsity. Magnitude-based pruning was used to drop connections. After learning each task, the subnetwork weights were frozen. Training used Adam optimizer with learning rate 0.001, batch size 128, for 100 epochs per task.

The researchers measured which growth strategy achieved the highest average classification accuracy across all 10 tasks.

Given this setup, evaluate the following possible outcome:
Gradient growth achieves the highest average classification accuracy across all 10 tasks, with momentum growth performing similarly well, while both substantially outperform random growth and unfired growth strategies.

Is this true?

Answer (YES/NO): NO